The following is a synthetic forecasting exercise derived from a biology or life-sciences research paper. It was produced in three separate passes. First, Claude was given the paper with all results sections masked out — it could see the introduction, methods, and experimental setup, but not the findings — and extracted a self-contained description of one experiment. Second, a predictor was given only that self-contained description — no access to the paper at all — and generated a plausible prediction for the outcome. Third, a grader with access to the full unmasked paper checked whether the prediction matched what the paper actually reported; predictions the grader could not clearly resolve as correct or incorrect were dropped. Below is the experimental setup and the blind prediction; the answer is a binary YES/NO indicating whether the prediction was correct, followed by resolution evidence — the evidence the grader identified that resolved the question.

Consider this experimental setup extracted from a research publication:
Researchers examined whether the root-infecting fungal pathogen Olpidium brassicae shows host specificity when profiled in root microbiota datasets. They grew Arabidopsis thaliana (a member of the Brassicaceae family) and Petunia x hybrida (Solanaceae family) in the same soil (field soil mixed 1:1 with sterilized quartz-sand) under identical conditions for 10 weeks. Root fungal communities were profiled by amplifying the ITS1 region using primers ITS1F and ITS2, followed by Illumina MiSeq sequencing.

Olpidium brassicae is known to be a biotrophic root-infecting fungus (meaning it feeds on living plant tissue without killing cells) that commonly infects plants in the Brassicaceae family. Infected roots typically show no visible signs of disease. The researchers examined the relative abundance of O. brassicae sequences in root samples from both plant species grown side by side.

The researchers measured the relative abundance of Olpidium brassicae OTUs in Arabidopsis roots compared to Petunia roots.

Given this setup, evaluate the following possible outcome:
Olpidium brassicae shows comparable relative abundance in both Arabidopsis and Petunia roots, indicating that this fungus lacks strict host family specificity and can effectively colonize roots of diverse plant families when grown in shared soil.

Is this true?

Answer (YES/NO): NO